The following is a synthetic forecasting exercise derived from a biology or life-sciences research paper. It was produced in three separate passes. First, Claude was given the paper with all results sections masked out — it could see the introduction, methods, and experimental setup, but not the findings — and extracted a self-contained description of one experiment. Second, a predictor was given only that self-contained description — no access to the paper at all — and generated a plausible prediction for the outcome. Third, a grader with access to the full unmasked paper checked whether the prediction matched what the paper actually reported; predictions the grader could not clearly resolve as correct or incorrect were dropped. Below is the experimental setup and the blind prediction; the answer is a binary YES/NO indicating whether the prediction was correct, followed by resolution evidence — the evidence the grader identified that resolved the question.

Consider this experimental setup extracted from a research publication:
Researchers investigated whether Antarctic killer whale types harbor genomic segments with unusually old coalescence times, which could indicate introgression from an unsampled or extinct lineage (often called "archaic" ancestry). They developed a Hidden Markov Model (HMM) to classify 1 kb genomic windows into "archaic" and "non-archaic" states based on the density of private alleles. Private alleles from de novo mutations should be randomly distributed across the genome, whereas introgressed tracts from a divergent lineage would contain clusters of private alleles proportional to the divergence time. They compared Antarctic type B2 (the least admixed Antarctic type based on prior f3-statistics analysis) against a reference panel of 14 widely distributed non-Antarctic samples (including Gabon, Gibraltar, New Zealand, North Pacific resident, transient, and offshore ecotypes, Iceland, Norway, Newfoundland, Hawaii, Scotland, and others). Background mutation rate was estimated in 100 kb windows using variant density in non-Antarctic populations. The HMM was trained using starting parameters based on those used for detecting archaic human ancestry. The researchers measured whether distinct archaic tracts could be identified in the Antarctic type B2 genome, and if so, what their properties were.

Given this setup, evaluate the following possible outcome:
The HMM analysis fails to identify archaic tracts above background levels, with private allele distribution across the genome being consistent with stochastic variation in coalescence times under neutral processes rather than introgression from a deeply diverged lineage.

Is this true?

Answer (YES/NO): NO